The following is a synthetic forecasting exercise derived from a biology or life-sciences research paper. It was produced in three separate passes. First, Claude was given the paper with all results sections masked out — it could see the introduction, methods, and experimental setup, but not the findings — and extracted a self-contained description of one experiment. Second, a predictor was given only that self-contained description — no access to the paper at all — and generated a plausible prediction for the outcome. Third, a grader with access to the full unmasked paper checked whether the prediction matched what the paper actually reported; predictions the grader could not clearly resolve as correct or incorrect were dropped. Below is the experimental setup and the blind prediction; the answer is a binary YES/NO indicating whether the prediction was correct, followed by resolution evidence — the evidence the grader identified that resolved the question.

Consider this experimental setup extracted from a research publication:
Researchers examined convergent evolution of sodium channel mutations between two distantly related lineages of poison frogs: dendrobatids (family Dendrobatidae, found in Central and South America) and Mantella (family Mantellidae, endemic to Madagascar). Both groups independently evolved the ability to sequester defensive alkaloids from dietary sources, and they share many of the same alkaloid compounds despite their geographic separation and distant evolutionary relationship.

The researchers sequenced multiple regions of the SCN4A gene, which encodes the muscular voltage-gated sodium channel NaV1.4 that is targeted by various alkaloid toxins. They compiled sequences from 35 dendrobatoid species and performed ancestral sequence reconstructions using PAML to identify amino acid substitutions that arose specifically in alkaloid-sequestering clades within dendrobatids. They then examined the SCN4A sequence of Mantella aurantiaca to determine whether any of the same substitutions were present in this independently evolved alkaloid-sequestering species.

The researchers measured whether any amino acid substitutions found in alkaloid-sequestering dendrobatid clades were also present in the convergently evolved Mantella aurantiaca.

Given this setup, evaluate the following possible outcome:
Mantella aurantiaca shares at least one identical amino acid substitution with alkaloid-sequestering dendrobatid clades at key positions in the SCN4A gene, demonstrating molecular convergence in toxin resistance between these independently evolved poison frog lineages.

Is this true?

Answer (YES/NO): YES